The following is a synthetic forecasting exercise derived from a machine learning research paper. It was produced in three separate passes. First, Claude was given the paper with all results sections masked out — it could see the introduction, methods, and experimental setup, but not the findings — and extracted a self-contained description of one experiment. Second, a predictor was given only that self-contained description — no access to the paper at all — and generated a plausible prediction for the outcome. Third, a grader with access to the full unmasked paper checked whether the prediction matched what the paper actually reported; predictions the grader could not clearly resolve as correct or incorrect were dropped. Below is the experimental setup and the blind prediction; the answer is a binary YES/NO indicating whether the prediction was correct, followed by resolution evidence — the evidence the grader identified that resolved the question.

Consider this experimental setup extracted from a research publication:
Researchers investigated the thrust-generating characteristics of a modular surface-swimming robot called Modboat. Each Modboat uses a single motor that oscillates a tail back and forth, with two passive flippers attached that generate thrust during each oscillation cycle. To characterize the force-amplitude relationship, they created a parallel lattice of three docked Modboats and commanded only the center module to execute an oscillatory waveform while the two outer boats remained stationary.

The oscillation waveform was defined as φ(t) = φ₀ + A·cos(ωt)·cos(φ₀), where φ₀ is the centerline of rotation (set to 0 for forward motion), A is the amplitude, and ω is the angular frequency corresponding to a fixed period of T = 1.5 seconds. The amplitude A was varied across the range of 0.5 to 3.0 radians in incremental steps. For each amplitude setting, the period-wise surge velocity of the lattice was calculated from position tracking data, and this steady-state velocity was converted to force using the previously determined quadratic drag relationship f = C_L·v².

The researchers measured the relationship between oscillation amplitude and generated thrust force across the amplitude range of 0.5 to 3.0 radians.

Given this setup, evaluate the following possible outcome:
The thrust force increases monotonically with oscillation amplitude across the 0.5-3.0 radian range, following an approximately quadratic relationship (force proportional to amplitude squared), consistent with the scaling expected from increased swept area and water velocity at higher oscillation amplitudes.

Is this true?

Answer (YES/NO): NO